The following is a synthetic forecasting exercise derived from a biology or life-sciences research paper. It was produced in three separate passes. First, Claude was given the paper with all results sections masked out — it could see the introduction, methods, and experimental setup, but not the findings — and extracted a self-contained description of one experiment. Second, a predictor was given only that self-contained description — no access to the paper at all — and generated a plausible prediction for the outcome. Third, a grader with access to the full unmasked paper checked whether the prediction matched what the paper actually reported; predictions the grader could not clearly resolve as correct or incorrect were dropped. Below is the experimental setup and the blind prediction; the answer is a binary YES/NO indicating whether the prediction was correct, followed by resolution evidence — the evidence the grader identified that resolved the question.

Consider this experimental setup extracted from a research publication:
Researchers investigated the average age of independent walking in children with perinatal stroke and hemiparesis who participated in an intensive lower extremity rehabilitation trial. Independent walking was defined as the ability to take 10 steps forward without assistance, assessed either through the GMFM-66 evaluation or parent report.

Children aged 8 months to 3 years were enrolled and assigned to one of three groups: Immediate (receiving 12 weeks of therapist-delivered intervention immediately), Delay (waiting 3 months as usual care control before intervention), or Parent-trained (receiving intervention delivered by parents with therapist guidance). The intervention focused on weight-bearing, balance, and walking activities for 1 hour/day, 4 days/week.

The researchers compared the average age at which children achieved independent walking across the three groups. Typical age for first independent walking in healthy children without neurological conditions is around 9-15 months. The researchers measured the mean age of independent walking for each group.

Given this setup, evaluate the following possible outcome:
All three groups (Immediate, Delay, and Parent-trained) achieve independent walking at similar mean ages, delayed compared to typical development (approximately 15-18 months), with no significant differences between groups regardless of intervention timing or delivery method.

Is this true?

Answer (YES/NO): NO